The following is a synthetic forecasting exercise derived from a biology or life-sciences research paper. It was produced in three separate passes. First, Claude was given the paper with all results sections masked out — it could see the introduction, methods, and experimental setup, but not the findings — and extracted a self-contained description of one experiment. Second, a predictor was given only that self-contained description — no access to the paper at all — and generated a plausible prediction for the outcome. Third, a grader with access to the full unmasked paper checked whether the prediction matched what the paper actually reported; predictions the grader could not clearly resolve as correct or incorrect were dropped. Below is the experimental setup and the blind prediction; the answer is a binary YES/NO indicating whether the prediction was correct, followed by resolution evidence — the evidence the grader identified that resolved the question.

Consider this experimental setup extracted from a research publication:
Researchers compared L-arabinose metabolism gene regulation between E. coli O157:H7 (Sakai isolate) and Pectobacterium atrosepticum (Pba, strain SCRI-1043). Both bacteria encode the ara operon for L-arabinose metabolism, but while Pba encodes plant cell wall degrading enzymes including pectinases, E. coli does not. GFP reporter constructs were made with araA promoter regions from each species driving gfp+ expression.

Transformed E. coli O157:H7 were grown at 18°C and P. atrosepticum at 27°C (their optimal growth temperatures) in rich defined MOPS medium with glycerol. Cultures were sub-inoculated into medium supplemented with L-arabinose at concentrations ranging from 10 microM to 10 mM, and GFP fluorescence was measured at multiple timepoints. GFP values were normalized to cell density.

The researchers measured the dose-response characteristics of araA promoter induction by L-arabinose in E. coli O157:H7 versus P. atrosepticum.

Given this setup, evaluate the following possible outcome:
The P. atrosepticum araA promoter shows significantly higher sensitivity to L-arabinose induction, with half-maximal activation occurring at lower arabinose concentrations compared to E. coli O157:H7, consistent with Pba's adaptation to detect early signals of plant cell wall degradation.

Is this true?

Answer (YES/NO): NO